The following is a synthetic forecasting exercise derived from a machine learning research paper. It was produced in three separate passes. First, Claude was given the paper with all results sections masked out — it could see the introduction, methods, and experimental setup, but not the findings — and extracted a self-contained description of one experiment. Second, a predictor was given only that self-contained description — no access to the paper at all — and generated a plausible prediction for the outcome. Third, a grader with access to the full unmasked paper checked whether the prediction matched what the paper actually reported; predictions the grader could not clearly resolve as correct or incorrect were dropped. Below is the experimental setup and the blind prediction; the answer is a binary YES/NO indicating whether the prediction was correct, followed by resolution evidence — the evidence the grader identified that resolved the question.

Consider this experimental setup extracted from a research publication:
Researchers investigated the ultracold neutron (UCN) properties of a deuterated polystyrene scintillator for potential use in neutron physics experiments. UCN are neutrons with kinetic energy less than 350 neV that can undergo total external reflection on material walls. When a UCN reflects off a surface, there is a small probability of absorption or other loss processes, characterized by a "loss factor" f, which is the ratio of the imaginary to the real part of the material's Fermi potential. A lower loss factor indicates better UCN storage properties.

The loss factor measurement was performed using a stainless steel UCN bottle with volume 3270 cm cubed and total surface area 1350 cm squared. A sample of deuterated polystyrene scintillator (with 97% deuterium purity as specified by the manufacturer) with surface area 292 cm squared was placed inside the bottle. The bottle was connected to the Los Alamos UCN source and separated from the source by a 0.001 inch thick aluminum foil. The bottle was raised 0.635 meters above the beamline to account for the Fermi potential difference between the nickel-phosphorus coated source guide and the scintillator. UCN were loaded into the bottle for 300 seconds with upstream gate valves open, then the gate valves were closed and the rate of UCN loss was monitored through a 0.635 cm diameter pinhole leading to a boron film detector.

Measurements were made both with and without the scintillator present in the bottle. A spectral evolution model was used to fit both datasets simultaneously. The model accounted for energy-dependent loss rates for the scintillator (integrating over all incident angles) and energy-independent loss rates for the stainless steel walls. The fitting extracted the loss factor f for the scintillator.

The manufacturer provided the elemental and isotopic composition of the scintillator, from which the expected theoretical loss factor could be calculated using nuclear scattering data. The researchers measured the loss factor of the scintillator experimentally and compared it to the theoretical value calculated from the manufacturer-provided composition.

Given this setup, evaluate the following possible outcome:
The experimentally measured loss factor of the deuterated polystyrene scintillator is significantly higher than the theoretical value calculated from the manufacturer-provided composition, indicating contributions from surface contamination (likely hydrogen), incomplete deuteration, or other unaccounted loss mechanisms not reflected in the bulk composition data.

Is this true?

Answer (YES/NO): YES